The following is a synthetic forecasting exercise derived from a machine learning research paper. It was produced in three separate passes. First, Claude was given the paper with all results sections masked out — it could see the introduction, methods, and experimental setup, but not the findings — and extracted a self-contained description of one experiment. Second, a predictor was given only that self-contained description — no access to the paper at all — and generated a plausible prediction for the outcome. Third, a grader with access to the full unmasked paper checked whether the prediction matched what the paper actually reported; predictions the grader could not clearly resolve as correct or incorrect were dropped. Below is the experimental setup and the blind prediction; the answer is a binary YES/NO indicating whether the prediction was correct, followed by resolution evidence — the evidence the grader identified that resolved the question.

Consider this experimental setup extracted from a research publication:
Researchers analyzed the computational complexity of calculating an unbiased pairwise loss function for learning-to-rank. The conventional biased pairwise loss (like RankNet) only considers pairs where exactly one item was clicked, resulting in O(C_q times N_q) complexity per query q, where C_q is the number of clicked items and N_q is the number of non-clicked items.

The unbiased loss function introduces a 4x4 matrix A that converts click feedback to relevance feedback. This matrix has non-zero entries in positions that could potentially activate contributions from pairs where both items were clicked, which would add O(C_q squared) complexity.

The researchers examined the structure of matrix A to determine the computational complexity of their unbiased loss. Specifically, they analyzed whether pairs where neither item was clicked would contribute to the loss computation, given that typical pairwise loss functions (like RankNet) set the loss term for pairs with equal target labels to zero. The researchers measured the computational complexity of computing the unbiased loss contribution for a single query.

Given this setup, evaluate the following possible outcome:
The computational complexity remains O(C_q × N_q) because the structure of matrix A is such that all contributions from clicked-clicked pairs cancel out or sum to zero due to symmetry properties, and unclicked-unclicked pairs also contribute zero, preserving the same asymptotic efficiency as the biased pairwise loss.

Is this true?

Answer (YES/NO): NO